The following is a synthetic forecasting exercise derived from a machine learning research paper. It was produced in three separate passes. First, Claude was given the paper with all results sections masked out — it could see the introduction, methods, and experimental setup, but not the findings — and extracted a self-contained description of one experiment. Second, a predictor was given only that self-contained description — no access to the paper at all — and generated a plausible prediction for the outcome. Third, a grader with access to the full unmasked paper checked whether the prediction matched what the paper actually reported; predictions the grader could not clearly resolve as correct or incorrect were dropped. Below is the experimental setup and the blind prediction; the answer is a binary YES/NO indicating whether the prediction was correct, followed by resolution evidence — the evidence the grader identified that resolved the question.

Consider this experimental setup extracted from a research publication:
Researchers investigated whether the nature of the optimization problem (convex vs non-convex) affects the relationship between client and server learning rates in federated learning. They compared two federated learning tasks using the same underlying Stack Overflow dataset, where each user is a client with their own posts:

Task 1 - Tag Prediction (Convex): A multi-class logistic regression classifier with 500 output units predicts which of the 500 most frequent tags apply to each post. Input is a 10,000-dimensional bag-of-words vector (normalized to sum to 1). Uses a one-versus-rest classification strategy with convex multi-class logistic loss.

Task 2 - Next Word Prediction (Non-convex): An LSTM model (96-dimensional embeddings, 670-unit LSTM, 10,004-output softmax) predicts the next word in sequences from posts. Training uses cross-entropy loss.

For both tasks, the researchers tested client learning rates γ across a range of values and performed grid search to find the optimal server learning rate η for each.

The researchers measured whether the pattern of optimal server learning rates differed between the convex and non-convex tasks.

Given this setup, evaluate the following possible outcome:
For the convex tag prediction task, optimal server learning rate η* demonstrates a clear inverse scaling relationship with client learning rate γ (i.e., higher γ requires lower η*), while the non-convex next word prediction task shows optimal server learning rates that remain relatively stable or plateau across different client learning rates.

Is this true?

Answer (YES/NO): NO